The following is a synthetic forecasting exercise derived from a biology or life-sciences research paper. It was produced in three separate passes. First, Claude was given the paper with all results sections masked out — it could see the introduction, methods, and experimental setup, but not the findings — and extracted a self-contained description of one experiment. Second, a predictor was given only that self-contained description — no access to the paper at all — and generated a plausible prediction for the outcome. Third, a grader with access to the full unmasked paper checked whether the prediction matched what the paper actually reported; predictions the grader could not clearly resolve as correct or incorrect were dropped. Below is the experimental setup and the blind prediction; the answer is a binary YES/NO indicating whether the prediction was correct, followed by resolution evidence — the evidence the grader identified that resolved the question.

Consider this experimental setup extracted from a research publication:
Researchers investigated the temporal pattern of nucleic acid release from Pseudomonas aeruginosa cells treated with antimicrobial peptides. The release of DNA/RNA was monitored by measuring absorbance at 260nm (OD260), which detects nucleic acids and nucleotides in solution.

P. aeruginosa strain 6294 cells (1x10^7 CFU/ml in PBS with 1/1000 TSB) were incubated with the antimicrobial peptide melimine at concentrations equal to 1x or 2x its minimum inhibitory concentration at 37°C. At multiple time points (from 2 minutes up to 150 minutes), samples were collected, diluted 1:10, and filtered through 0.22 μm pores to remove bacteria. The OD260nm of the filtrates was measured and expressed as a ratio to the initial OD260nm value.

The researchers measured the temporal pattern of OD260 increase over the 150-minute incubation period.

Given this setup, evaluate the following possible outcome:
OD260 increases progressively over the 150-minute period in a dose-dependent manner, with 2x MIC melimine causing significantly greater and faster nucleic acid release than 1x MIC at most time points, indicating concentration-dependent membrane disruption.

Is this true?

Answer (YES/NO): NO